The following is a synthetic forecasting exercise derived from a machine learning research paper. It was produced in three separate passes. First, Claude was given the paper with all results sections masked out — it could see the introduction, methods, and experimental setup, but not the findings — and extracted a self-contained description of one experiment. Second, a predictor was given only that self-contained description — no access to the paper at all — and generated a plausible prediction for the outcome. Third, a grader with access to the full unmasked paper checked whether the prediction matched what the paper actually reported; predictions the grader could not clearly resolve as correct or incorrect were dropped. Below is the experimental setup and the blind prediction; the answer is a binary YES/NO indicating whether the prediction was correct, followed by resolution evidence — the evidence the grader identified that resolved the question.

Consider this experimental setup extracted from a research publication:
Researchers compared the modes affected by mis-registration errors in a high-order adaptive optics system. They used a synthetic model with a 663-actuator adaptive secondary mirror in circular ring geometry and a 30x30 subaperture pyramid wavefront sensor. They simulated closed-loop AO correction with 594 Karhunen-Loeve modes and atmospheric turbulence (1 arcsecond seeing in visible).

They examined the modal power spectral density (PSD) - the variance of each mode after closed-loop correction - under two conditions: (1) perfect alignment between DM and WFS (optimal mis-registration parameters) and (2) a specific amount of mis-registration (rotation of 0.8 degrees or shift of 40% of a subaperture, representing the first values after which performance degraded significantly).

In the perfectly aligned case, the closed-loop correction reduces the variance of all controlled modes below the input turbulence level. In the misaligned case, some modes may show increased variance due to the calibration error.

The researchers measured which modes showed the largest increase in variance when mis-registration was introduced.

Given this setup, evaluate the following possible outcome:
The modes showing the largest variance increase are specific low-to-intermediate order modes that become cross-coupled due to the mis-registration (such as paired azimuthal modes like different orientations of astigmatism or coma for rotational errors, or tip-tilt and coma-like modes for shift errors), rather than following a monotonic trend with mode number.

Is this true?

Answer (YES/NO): NO